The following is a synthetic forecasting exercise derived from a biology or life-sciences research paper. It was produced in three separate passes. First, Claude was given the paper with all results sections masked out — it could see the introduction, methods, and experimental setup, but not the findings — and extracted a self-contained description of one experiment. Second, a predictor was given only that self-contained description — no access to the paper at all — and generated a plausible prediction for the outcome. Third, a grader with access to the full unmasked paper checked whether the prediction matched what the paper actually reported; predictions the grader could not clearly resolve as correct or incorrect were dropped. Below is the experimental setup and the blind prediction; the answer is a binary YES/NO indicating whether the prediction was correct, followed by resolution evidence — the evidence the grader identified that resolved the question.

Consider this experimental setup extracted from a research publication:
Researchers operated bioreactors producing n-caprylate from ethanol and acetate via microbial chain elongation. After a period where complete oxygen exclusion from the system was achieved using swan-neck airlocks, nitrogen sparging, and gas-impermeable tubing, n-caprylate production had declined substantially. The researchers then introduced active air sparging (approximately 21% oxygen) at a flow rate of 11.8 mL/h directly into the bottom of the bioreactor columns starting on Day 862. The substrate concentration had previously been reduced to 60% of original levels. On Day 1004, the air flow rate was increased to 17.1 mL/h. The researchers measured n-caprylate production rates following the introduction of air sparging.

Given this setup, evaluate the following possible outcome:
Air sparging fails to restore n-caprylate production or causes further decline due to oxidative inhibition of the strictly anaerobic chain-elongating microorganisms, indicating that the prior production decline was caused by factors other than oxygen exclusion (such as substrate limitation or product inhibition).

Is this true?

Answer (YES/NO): NO